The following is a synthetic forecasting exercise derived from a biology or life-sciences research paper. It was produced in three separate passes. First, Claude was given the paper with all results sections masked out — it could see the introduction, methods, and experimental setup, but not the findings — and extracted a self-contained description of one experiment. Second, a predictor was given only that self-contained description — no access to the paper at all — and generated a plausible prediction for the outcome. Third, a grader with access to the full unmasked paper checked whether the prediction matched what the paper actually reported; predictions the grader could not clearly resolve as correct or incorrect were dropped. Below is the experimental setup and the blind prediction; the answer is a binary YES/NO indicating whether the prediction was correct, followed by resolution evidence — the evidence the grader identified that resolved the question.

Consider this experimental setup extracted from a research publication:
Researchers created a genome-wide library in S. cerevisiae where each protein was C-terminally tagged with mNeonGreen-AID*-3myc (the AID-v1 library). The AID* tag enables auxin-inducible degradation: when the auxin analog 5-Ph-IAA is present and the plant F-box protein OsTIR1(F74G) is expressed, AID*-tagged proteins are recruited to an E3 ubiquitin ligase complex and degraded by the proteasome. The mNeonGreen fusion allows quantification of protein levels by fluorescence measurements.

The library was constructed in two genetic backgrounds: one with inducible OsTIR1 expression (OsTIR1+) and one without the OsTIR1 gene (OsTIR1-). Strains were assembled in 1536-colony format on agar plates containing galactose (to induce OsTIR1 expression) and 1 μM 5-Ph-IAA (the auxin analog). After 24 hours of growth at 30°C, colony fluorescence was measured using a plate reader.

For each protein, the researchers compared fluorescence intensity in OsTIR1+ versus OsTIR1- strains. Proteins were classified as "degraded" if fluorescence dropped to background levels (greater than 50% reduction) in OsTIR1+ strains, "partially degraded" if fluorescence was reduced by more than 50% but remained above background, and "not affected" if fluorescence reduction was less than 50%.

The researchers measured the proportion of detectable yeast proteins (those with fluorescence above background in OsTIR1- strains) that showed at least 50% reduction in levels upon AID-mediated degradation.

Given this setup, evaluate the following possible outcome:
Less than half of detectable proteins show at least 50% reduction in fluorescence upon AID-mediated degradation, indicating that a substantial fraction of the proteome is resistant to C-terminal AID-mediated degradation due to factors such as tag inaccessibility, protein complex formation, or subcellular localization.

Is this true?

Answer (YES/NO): NO